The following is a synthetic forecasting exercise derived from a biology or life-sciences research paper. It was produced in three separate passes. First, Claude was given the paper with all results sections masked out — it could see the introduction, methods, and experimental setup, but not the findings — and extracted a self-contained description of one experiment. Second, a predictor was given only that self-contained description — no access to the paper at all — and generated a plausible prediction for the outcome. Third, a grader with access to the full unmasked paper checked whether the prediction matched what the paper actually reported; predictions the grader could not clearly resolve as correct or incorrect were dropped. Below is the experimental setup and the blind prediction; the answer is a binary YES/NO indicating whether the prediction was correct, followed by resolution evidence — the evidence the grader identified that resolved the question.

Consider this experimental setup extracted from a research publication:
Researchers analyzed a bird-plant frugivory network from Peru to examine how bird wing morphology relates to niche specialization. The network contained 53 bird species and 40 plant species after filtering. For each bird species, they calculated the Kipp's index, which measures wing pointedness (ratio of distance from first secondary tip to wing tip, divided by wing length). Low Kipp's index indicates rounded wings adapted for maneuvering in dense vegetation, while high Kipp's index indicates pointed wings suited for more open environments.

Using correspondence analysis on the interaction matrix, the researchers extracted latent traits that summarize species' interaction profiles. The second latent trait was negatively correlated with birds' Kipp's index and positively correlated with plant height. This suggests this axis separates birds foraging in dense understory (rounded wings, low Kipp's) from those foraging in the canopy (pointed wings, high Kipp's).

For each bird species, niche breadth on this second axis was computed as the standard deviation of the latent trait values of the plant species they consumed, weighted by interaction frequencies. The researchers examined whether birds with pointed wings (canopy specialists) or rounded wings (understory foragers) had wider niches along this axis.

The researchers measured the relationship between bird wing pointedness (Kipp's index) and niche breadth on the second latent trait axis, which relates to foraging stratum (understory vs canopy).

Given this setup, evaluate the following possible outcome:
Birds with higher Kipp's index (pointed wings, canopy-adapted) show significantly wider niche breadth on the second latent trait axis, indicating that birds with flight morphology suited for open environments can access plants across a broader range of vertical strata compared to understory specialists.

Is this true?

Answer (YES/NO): NO